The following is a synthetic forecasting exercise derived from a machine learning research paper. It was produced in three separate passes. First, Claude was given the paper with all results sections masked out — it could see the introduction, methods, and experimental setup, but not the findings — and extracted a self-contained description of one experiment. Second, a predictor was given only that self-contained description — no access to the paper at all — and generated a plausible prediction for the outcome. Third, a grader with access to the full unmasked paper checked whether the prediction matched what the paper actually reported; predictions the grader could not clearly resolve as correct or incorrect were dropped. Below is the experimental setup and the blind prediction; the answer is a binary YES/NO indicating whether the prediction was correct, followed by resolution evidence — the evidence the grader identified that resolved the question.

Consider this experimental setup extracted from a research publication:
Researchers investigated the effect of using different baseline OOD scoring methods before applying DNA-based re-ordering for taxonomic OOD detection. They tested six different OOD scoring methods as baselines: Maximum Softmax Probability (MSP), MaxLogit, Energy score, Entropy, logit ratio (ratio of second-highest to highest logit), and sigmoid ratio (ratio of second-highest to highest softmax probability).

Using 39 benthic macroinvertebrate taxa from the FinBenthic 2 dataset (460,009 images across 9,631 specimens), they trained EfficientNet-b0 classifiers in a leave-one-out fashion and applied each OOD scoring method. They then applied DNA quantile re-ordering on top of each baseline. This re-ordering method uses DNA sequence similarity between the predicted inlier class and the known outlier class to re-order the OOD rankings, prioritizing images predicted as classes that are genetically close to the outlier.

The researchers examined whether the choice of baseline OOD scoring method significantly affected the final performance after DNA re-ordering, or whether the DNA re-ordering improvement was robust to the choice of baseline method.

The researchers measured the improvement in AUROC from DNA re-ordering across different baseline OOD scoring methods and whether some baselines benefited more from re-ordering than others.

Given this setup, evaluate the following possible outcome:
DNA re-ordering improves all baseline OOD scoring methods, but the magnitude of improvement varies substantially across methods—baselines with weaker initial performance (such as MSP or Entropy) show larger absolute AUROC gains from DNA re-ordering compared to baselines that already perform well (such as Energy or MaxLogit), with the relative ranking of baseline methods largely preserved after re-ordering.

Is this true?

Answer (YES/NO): NO